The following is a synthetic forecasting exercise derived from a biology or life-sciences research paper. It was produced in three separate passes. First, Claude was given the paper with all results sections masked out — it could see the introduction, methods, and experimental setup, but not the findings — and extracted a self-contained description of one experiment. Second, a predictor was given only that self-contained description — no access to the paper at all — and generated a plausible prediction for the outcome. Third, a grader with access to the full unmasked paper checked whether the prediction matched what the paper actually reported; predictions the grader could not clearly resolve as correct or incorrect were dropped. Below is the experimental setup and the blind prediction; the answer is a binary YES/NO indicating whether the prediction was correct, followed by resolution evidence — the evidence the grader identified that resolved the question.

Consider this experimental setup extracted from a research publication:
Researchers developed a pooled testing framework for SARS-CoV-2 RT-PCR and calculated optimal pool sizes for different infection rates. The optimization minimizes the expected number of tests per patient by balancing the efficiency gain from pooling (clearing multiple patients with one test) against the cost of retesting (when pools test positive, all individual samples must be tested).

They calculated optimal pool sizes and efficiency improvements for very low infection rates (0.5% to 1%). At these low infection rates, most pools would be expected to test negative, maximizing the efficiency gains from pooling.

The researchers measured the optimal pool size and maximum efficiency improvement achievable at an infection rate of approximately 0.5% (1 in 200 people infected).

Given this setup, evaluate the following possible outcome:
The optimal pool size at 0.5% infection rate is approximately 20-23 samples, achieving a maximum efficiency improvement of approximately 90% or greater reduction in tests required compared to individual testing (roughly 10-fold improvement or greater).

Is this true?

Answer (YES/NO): NO